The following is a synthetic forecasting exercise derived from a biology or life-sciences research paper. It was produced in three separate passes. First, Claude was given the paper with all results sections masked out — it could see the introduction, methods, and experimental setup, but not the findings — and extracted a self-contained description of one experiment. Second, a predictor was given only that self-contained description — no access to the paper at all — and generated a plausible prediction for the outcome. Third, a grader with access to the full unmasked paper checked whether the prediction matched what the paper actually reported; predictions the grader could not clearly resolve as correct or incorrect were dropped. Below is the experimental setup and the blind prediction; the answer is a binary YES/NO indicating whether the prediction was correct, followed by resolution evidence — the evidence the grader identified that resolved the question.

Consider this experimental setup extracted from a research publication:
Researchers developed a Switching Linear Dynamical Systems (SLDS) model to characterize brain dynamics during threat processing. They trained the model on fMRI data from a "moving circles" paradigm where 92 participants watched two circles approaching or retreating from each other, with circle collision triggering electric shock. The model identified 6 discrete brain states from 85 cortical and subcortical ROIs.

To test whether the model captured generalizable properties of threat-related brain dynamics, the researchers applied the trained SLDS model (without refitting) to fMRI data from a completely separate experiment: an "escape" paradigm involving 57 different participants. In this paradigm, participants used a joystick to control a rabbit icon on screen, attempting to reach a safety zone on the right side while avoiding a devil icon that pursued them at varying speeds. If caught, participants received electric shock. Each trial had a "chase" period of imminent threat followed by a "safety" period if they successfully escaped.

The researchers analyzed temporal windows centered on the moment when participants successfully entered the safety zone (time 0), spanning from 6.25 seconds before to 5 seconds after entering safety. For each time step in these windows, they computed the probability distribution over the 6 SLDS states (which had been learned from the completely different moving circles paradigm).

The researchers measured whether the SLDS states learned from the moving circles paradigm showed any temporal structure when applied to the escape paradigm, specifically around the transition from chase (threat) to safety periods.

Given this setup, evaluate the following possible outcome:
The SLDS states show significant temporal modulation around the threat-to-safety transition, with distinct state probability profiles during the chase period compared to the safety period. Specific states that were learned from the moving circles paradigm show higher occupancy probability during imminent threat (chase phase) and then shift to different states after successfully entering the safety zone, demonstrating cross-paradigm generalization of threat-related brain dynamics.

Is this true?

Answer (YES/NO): YES